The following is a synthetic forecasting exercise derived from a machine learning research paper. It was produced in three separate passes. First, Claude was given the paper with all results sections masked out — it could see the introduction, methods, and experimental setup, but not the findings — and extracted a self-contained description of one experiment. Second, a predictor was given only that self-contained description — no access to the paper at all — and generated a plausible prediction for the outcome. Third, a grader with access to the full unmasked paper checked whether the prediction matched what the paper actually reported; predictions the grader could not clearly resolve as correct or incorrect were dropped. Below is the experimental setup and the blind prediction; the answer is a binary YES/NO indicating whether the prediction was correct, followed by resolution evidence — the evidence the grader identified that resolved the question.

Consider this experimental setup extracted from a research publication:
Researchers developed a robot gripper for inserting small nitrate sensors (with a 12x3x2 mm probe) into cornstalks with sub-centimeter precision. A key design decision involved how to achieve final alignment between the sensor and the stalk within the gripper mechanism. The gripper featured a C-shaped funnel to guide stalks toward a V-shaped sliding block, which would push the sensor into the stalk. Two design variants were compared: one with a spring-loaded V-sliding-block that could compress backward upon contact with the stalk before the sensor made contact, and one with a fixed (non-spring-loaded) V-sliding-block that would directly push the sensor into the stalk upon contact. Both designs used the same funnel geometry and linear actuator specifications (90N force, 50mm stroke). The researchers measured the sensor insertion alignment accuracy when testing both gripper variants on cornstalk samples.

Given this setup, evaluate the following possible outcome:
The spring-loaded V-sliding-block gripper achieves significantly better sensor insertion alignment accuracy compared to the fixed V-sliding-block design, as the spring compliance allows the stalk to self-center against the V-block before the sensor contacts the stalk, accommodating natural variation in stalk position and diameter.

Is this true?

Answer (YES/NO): YES